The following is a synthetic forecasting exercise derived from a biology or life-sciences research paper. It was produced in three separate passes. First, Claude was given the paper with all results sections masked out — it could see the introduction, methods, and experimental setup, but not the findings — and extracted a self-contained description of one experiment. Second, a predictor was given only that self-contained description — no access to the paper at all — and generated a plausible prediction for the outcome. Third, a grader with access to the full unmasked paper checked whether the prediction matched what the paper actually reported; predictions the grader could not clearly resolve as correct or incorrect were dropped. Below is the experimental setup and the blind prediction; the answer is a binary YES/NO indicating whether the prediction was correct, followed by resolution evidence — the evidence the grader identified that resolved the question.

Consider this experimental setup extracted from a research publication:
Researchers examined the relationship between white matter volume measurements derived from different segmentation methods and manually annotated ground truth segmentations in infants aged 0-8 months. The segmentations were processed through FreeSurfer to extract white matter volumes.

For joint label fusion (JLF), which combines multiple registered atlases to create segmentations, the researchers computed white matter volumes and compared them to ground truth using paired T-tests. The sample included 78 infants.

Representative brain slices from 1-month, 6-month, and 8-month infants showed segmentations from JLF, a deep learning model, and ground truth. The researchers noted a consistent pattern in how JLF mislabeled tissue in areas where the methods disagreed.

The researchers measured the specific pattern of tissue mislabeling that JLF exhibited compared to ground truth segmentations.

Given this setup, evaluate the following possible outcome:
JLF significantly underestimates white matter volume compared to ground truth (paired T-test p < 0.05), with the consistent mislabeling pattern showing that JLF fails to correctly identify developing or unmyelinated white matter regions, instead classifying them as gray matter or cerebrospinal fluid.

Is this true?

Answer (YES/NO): YES